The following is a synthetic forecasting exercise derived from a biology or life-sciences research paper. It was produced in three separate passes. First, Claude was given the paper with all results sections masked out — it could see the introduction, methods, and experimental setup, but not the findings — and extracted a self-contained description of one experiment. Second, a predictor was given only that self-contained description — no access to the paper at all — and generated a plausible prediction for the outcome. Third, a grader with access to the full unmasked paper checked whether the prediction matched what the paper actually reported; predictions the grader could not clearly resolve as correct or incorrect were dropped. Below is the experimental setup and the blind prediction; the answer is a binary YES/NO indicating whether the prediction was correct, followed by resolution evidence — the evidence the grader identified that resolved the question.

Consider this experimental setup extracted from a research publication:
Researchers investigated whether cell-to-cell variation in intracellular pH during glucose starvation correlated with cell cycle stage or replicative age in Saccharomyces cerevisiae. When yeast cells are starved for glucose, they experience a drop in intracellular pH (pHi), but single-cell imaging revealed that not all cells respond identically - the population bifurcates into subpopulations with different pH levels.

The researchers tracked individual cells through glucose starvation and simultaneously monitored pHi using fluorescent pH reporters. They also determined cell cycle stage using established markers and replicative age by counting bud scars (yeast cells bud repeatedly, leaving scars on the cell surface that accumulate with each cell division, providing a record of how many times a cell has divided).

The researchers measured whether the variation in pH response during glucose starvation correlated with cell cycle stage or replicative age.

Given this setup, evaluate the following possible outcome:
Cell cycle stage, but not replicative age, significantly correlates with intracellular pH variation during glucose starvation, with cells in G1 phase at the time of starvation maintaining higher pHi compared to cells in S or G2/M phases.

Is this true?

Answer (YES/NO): NO